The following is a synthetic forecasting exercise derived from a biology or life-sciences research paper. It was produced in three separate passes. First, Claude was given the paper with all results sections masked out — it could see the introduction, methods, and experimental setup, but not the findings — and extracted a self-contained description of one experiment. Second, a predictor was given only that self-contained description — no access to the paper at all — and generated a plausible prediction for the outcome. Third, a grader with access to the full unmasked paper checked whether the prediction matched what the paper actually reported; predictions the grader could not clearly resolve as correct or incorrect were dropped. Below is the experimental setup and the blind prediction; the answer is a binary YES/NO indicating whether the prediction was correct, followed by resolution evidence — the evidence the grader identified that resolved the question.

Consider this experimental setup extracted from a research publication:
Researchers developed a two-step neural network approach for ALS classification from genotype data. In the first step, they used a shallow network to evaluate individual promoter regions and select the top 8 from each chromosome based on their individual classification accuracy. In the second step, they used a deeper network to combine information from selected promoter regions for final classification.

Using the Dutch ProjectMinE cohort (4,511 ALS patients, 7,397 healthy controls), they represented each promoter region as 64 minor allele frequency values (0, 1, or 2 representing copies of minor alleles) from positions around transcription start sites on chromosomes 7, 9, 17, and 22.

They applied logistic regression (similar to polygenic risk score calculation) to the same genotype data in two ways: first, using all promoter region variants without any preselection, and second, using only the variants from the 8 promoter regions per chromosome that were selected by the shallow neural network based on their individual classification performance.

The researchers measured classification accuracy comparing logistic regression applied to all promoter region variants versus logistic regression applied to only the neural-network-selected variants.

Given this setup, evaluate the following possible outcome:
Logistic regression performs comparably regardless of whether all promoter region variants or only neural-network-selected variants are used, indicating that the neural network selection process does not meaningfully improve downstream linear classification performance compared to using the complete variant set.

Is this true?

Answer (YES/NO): NO